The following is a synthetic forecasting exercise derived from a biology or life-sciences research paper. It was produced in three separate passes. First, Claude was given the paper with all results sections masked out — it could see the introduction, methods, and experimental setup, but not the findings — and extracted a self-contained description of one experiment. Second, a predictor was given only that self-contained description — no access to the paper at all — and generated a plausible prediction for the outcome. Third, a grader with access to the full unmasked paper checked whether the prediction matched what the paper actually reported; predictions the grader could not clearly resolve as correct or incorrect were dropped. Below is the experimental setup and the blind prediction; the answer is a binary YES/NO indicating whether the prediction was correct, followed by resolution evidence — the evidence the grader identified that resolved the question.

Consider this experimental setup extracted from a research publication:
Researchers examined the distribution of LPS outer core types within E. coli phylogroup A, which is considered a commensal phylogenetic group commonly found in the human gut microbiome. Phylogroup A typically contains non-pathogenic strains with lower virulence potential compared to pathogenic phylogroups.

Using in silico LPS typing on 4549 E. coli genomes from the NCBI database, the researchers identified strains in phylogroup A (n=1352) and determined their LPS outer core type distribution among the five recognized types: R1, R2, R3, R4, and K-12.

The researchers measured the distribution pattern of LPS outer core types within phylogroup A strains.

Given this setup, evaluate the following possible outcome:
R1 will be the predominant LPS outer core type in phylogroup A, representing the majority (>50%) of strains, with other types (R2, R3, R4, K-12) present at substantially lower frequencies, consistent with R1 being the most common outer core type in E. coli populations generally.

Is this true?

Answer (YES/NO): NO